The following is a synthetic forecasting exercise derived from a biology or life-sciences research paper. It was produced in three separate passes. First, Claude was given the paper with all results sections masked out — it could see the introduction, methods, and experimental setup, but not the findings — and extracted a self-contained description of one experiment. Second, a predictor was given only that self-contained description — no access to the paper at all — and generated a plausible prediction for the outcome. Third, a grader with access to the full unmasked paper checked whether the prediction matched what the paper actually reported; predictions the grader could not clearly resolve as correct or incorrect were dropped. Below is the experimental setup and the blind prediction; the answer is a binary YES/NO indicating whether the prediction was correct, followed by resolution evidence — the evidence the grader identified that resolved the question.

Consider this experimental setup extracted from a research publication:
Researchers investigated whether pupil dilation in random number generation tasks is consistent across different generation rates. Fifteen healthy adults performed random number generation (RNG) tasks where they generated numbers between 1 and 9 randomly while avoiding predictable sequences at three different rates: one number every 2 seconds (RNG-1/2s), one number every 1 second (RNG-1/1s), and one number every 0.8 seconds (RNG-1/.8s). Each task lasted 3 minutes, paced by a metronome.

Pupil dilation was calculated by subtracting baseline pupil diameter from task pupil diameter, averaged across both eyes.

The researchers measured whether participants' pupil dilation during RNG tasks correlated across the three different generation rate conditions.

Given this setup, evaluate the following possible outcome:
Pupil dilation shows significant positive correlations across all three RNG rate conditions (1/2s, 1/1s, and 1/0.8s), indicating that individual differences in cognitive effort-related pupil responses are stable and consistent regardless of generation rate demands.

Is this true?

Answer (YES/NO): YES